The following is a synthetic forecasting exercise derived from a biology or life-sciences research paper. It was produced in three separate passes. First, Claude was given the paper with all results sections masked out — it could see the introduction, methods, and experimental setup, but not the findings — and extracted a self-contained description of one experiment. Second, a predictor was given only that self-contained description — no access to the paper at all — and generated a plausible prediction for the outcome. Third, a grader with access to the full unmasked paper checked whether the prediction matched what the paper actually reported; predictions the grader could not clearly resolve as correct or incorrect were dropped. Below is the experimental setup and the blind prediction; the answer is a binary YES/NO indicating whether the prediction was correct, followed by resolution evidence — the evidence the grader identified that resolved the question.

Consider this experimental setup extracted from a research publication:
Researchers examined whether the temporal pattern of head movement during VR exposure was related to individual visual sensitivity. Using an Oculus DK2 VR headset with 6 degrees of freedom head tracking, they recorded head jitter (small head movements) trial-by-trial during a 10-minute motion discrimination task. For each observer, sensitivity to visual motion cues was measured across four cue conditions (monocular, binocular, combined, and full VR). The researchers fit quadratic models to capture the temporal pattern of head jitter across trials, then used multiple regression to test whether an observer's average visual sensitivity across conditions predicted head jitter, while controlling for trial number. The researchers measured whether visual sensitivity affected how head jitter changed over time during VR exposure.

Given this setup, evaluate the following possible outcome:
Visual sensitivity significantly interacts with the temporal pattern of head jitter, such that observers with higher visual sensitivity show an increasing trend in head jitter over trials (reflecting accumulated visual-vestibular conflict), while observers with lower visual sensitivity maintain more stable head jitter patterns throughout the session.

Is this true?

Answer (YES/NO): NO